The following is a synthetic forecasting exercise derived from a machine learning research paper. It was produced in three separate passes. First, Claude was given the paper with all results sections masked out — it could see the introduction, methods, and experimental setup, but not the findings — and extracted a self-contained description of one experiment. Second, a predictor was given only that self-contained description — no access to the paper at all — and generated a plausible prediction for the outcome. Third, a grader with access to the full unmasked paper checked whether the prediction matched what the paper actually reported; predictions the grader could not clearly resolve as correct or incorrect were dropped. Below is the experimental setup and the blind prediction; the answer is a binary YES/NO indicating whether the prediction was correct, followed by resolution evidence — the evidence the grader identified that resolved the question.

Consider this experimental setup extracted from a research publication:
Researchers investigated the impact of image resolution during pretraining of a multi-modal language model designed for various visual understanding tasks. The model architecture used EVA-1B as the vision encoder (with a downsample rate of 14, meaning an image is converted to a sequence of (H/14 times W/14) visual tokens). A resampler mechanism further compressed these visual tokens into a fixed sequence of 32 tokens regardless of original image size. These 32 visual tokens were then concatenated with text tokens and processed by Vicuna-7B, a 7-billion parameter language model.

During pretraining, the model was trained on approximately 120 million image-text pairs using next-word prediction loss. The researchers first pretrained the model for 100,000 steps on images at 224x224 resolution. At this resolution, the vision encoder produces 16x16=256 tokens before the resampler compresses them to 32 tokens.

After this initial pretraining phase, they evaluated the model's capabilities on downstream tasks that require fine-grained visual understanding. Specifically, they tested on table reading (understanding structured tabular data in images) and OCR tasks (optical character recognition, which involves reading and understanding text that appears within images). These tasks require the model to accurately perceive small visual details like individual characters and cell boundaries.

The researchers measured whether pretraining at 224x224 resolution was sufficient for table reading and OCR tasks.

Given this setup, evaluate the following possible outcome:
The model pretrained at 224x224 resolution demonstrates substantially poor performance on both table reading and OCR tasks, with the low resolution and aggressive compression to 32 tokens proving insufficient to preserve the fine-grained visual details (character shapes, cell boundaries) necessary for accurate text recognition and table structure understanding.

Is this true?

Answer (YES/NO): YES